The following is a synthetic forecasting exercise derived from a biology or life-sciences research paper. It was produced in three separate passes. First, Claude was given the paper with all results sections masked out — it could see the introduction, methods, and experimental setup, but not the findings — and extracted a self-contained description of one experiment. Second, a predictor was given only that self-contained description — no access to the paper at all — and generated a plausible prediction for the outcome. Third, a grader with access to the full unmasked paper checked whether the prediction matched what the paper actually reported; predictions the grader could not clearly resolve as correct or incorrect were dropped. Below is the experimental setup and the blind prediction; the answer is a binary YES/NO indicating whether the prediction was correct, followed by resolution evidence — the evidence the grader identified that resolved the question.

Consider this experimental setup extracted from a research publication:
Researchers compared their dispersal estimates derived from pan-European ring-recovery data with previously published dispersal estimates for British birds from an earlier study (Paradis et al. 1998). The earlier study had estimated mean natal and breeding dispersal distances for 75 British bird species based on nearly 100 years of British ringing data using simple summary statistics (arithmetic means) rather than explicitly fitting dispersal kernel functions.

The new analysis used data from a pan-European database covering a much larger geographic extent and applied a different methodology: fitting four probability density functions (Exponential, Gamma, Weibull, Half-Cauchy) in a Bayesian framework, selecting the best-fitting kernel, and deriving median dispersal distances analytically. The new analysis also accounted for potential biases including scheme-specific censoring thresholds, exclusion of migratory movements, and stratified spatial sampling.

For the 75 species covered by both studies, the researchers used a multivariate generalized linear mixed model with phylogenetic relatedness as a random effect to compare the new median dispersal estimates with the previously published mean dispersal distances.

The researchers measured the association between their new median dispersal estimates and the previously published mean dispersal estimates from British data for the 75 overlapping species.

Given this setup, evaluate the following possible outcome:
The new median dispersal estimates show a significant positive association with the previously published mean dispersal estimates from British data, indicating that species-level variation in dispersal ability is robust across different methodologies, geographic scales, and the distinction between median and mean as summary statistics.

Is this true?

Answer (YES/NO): YES